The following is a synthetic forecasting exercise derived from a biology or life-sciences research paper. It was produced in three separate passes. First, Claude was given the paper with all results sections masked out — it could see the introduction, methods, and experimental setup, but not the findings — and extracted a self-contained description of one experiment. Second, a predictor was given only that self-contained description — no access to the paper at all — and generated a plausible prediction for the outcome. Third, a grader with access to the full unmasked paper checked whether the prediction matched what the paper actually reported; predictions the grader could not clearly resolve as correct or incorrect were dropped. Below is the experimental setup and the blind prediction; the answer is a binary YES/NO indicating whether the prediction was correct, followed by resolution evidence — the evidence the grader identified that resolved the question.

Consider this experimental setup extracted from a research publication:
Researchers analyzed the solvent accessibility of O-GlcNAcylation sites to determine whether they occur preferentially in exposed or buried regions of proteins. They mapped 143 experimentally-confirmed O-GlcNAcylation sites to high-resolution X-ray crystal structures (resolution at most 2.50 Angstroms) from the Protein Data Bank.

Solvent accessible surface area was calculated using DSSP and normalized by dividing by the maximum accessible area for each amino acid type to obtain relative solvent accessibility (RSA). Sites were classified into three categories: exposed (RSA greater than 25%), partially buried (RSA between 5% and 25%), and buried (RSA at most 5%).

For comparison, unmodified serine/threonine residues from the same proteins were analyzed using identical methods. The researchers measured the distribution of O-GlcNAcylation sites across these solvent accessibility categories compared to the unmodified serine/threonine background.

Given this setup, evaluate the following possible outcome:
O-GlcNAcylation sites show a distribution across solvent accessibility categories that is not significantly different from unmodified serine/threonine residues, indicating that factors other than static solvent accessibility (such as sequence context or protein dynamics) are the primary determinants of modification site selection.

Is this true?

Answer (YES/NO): YES